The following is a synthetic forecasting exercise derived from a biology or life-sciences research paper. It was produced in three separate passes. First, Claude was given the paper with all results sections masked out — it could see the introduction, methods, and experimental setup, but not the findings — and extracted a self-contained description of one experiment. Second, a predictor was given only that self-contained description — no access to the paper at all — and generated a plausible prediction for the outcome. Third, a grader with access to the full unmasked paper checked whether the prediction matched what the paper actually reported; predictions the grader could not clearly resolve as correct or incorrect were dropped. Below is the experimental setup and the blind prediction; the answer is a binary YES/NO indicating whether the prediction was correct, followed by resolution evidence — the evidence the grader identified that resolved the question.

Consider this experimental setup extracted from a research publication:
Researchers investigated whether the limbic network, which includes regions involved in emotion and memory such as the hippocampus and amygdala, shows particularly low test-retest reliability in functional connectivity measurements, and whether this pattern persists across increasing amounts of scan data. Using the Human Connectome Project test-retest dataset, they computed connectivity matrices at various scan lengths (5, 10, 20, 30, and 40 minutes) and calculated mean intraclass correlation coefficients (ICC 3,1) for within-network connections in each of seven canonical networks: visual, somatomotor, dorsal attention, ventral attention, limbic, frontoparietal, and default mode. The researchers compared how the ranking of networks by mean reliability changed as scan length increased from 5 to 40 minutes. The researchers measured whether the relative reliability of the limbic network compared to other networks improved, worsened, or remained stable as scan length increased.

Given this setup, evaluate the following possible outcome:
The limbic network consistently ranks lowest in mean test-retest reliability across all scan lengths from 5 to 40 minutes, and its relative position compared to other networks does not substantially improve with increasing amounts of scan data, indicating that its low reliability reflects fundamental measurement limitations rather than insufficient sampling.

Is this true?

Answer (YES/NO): YES